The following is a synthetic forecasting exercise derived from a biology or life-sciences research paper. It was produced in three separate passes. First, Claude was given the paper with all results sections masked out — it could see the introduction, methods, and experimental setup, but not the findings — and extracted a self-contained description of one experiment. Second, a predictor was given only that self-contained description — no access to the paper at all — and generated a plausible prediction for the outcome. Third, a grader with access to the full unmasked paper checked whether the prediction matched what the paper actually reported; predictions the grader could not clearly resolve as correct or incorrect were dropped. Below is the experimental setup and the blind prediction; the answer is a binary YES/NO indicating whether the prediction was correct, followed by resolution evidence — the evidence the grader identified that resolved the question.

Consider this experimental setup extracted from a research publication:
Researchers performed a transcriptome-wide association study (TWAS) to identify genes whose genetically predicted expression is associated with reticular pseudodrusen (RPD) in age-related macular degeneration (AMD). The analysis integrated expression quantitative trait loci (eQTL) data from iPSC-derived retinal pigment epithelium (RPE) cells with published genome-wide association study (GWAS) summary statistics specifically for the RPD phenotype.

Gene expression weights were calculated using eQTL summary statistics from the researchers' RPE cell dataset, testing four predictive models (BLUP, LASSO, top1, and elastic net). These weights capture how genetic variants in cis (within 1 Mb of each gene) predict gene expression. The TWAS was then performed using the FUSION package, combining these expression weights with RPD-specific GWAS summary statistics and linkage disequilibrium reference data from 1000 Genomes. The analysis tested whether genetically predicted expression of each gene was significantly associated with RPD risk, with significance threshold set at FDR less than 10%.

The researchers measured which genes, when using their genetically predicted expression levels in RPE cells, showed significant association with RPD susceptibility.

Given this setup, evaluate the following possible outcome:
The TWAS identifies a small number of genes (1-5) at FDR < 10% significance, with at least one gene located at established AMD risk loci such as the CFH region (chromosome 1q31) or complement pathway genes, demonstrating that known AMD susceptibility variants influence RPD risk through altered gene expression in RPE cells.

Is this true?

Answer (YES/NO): NO